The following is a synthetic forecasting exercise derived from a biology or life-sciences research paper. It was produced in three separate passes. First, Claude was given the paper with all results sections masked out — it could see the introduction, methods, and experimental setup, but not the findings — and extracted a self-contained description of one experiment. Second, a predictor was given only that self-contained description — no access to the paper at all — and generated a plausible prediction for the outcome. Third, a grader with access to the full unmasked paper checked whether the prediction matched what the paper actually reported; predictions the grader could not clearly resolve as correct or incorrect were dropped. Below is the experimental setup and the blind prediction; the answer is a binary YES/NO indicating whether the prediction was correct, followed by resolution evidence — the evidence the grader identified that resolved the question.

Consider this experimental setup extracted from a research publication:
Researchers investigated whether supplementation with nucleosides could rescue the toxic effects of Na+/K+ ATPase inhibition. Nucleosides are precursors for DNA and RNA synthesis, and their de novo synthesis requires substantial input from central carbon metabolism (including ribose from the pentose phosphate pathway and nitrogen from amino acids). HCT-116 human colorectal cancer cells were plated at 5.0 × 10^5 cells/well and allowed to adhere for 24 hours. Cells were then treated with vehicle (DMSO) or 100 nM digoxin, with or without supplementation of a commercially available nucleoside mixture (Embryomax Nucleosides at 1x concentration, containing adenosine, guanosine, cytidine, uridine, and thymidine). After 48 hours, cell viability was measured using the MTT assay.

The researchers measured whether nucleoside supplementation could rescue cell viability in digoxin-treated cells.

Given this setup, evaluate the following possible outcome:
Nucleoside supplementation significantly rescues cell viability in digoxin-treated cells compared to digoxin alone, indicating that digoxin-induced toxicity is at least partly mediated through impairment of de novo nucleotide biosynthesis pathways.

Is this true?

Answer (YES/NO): NO